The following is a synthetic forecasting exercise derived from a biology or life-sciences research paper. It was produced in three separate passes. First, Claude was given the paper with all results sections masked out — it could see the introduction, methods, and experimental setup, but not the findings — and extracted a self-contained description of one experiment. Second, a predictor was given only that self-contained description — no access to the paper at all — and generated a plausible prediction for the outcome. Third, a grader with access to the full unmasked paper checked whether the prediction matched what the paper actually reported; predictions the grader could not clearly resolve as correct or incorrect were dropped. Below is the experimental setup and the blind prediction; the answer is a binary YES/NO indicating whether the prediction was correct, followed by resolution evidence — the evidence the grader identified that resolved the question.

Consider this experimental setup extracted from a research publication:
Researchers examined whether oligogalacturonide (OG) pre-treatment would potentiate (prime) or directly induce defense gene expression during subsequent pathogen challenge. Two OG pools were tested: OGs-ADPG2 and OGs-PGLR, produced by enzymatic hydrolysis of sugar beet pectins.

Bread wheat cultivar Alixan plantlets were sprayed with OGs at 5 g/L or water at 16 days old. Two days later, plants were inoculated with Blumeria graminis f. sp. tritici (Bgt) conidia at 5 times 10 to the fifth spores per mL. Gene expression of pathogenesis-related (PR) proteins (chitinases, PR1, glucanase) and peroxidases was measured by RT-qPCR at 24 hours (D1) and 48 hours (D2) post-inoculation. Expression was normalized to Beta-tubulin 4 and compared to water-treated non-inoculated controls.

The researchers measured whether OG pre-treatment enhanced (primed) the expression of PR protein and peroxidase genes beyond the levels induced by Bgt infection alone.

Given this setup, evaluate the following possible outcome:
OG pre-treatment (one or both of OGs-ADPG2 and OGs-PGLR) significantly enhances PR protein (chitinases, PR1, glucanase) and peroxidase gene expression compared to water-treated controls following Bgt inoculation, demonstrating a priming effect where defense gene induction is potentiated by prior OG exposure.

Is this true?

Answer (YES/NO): NO